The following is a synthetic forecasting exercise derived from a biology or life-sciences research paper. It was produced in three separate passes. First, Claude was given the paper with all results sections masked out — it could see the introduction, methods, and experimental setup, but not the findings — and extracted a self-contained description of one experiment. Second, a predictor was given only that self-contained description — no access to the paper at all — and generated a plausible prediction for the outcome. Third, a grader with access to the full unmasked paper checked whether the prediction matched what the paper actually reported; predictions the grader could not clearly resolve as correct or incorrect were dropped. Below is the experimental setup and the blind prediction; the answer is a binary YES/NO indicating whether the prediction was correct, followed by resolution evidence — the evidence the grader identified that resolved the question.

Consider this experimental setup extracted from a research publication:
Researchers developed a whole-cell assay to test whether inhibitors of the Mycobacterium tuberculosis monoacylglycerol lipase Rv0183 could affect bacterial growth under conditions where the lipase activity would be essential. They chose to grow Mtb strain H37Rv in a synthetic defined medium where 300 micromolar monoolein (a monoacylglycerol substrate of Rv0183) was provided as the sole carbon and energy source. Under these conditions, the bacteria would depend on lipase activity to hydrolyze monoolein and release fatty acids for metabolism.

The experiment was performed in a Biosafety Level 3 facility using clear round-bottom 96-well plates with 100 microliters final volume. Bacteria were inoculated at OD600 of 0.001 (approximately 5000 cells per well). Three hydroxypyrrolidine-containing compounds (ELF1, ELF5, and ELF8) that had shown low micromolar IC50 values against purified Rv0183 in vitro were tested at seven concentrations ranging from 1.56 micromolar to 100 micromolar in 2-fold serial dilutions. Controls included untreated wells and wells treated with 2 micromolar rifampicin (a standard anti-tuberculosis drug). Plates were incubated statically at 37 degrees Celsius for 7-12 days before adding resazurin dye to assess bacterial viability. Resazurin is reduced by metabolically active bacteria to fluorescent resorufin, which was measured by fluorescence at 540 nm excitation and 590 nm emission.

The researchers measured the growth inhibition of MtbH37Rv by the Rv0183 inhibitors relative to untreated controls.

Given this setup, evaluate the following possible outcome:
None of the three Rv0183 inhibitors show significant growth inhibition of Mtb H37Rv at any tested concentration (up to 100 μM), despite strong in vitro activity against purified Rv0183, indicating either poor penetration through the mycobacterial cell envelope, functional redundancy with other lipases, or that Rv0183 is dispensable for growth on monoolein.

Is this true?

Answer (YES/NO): NO